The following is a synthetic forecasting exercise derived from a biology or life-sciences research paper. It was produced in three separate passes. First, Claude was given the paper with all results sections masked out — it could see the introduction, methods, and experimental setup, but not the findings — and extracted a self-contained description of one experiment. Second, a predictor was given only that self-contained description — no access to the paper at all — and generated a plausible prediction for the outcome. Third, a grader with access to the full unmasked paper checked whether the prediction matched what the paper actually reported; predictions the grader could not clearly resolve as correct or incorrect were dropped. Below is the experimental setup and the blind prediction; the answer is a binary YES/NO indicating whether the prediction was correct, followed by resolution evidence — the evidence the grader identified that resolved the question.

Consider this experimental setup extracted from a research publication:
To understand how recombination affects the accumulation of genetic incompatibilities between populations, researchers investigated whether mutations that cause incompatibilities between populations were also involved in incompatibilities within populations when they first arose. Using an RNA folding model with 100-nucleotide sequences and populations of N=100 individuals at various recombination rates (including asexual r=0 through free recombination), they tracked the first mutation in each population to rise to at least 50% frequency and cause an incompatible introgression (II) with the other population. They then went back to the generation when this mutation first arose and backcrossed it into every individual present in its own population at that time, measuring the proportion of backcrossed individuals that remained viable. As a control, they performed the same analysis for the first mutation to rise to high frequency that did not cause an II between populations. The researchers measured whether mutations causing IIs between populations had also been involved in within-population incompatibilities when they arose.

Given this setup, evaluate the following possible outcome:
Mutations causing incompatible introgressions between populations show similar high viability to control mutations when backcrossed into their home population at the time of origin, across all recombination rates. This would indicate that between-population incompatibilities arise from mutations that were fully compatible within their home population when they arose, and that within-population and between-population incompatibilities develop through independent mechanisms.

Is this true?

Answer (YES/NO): NO